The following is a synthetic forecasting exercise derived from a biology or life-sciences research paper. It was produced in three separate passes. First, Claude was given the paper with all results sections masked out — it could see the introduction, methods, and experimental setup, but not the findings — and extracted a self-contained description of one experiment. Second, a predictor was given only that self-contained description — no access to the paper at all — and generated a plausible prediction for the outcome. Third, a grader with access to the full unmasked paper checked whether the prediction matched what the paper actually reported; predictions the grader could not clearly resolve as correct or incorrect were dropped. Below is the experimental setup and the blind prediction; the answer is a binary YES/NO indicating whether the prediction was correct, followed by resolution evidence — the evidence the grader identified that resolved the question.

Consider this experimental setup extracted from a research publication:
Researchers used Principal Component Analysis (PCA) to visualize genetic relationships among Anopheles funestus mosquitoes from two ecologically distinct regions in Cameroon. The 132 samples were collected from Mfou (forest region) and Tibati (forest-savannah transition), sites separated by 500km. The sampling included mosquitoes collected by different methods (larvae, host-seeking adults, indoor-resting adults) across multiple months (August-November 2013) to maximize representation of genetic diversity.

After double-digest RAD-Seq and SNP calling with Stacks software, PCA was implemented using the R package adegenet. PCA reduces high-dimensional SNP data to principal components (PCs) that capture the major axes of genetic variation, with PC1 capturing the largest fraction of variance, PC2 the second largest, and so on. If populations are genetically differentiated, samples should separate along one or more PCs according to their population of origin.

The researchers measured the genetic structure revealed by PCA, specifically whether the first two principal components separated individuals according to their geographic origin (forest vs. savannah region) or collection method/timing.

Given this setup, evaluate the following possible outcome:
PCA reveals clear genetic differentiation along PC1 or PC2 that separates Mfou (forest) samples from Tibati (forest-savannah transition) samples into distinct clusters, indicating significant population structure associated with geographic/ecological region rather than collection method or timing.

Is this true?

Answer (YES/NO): YES